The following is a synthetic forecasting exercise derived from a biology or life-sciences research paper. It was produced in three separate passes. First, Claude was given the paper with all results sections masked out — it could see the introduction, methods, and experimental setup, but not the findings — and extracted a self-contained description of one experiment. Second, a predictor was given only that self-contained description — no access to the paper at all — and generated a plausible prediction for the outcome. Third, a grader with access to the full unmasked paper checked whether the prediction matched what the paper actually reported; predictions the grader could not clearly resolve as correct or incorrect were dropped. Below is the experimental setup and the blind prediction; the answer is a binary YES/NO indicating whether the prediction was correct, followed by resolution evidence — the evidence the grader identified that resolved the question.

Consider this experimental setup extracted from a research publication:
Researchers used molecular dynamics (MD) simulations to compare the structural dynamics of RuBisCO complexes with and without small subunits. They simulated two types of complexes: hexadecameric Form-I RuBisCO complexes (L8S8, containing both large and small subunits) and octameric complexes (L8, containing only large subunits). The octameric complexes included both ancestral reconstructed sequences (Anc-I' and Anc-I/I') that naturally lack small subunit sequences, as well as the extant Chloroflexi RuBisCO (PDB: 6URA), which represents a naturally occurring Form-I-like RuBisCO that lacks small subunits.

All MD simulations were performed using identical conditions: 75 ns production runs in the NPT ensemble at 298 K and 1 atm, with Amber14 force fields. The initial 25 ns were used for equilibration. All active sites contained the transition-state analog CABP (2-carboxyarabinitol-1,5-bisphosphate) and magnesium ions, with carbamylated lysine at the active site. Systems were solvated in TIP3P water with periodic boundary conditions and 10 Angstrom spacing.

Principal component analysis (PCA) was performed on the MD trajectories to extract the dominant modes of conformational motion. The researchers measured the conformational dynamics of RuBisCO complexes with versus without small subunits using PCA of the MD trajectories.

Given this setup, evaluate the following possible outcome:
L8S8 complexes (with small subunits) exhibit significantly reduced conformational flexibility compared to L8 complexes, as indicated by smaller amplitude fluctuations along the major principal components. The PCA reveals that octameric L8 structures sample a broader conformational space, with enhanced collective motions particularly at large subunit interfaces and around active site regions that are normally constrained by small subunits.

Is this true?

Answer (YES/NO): YES